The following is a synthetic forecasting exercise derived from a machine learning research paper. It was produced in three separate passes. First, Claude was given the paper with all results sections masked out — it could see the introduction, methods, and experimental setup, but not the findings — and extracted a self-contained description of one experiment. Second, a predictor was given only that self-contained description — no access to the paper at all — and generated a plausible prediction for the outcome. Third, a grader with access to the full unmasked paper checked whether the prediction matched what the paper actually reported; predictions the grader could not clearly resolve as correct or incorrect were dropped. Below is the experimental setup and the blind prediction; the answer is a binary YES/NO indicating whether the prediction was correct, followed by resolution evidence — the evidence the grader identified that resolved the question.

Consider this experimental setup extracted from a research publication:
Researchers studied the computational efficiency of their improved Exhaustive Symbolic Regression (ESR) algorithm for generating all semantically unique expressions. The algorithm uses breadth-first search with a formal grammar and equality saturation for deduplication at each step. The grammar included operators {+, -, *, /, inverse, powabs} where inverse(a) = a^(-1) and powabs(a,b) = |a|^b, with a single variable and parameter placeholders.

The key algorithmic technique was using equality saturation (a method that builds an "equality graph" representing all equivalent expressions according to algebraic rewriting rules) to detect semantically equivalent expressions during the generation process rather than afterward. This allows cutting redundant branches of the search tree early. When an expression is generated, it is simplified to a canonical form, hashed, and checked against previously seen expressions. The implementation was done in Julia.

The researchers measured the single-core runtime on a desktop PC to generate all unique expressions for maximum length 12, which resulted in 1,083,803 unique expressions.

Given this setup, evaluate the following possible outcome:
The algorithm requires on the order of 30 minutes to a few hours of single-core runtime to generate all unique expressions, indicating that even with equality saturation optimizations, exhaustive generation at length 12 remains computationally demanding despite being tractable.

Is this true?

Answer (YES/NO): NO